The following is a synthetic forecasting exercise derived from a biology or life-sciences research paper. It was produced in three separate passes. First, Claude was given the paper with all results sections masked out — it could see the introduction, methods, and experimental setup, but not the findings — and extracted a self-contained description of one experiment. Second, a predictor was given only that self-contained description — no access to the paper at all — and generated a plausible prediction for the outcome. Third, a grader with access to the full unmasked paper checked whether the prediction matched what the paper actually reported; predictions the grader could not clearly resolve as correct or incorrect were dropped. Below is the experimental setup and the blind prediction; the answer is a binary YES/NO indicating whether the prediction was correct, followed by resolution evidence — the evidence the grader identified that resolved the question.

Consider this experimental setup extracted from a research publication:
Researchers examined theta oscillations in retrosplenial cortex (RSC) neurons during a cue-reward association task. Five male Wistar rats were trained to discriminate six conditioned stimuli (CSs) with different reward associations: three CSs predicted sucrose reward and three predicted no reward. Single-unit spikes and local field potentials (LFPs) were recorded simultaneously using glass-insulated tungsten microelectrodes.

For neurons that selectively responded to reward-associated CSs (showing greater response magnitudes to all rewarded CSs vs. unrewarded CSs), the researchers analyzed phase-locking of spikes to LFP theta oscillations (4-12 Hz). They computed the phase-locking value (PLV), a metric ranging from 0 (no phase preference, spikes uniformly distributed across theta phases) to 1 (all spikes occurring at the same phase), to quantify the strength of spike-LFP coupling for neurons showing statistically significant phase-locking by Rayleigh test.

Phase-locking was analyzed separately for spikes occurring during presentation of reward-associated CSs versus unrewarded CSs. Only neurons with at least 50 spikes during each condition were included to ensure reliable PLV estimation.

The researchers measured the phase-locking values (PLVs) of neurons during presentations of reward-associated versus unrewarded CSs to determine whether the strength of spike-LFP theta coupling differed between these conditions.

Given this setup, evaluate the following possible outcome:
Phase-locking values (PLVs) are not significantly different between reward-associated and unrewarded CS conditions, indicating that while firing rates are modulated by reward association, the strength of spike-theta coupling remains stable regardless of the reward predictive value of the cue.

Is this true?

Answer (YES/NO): NO